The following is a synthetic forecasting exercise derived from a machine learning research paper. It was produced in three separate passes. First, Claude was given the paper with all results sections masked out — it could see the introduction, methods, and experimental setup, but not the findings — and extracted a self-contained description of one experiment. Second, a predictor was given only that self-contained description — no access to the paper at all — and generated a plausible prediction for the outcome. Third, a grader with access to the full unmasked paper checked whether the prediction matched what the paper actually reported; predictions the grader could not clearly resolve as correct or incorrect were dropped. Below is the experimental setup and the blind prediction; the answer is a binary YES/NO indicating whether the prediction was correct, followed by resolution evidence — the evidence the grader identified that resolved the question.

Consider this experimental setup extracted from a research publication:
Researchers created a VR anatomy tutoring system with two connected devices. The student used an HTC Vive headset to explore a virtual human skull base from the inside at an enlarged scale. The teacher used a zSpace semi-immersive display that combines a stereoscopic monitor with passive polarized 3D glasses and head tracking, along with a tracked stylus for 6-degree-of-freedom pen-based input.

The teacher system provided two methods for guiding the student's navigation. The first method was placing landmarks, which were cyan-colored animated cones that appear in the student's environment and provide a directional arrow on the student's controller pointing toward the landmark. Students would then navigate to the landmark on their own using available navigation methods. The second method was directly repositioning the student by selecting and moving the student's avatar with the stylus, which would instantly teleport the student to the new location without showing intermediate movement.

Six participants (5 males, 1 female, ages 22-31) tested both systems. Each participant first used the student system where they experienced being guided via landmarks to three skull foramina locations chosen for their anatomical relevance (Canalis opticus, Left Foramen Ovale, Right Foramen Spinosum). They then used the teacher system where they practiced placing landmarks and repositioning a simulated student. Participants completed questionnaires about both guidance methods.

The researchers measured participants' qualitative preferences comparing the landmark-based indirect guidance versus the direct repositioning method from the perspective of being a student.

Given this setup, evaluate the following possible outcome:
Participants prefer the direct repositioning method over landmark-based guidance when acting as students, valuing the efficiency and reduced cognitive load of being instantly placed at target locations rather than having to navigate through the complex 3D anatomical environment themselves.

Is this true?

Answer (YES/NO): NO